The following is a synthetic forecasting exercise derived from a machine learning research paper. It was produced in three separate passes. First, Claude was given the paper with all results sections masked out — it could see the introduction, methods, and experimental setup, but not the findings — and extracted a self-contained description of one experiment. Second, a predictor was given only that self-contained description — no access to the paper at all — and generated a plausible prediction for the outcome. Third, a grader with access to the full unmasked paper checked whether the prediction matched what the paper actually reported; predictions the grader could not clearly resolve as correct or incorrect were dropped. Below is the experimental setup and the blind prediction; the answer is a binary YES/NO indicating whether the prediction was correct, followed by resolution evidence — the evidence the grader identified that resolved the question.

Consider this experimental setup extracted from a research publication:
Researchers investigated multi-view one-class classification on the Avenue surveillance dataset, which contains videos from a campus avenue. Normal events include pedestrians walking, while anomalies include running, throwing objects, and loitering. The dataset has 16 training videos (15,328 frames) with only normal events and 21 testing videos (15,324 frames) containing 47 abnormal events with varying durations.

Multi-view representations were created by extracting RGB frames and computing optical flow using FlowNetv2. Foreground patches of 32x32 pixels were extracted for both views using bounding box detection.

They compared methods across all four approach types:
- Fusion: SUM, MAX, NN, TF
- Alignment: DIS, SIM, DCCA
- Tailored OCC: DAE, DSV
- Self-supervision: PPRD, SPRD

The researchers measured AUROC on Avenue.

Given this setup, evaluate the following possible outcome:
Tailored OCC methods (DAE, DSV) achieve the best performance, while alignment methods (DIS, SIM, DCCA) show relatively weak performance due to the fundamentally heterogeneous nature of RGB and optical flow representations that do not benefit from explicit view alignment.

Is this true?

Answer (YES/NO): NO